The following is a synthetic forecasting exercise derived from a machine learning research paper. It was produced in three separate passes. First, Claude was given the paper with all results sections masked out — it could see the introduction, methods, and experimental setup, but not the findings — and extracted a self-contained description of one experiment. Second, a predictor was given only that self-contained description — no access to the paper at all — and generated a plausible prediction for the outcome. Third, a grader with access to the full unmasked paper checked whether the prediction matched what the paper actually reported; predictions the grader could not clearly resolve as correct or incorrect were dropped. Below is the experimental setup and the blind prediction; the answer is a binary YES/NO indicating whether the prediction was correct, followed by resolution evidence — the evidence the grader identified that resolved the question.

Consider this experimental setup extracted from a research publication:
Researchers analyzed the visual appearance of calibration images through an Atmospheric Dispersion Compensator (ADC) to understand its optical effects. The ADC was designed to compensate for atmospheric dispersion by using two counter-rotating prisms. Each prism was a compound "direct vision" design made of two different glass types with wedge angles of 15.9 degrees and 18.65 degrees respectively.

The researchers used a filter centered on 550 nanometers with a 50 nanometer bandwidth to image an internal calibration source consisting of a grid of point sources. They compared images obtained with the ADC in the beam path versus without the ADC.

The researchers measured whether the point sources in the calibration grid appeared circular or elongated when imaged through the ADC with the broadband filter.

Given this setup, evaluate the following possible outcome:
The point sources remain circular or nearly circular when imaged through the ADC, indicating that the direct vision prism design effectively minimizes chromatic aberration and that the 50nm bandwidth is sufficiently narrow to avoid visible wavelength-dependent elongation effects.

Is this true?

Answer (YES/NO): NO